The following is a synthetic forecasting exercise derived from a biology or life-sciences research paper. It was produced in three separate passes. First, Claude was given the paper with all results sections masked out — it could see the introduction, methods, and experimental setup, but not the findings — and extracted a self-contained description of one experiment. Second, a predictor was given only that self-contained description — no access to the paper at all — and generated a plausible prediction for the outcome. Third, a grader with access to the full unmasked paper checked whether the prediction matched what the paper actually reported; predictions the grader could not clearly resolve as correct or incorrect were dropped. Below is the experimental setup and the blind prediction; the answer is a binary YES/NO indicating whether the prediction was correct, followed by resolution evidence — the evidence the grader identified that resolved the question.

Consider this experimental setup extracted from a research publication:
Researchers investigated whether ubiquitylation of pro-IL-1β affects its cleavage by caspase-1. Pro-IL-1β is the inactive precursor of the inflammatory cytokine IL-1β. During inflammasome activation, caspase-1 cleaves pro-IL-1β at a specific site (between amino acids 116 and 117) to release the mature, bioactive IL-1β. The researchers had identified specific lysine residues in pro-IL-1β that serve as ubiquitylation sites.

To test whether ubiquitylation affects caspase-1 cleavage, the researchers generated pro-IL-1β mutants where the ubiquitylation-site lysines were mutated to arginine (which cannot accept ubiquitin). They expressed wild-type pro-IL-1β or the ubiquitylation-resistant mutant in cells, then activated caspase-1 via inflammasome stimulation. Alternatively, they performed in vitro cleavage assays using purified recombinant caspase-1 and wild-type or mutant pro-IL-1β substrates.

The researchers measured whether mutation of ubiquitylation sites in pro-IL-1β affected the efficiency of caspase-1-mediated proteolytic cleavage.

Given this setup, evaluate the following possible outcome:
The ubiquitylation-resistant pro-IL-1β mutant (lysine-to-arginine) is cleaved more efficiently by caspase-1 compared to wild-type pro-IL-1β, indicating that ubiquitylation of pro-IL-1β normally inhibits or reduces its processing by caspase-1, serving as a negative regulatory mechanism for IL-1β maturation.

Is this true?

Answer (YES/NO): NO